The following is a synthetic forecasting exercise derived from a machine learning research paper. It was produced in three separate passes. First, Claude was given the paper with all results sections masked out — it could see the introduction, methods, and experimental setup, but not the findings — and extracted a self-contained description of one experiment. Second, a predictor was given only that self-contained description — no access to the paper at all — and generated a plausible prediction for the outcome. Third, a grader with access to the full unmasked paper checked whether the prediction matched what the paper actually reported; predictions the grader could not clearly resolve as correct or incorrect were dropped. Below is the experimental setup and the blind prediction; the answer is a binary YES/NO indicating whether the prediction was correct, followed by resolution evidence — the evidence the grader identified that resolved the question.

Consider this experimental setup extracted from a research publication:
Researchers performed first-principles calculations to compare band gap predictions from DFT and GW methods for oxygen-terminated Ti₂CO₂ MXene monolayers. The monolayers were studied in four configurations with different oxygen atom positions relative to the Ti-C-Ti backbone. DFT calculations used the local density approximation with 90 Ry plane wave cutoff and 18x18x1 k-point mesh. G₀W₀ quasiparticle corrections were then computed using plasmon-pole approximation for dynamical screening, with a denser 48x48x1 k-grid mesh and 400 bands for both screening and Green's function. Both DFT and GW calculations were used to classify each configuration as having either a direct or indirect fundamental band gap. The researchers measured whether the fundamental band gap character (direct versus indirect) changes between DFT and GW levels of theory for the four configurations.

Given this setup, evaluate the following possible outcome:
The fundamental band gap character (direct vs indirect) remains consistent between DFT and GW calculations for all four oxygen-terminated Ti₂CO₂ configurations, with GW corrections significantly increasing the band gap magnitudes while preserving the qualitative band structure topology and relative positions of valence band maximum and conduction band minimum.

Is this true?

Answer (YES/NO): YES